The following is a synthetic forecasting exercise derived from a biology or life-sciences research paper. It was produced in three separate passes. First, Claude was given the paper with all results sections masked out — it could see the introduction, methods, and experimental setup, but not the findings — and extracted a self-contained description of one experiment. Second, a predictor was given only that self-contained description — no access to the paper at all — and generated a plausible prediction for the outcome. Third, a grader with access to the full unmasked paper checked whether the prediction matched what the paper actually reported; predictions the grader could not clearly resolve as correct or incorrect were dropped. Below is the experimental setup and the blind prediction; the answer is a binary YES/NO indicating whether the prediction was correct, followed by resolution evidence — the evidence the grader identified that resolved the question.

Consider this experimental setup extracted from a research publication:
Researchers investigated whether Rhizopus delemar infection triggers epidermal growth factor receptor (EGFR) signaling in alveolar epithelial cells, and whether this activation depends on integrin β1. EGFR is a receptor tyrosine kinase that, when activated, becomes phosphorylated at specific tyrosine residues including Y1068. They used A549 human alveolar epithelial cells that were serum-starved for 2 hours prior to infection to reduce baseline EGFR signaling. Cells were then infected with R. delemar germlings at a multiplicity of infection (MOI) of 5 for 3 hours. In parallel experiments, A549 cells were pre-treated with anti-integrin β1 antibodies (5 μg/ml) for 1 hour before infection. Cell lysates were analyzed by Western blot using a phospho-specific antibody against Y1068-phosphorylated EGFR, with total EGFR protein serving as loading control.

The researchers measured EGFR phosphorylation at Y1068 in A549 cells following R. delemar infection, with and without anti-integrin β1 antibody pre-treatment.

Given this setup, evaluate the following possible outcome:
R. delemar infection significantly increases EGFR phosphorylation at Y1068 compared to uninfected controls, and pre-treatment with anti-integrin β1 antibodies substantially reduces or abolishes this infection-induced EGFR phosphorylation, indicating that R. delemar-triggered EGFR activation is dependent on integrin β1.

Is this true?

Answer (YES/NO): YES